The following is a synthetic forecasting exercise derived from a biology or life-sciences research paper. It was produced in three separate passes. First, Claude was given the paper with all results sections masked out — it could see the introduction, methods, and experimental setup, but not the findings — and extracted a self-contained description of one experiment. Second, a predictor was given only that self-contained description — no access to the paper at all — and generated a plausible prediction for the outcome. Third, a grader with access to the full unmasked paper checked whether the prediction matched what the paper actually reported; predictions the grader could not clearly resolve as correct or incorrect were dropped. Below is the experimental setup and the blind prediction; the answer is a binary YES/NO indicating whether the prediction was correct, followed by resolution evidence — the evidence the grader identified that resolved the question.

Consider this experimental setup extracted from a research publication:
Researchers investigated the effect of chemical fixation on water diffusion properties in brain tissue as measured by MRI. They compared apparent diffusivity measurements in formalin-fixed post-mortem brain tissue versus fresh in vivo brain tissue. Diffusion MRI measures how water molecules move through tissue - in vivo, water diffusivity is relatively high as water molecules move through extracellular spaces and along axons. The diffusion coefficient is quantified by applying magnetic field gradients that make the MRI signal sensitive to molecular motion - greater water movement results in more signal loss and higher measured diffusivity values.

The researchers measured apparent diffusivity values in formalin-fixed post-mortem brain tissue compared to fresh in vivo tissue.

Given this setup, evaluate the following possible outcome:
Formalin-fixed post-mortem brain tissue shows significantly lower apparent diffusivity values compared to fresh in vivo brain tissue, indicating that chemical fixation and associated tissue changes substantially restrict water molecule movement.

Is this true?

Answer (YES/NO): YES